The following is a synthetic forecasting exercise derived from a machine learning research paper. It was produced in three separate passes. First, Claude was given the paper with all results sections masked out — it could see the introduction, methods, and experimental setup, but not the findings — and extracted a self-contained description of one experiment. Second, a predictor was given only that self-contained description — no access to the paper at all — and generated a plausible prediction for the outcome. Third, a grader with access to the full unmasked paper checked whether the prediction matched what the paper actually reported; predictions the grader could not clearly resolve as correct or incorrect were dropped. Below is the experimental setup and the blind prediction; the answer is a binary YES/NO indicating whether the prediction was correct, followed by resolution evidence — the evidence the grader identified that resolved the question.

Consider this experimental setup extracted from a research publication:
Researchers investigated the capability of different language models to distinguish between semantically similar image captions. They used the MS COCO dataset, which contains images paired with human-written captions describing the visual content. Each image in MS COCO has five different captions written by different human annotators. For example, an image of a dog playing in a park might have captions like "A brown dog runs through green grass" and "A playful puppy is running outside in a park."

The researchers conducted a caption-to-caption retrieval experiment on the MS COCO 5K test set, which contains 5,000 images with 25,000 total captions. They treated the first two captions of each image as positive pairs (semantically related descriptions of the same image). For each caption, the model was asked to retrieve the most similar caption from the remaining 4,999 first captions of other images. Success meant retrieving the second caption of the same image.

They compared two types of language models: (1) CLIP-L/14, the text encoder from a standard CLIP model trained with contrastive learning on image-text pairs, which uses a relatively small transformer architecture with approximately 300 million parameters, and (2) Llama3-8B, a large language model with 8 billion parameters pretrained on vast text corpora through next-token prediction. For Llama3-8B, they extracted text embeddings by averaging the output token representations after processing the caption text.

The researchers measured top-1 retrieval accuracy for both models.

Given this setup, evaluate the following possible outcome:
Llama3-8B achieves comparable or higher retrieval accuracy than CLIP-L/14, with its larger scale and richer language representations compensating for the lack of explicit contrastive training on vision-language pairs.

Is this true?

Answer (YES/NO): NO